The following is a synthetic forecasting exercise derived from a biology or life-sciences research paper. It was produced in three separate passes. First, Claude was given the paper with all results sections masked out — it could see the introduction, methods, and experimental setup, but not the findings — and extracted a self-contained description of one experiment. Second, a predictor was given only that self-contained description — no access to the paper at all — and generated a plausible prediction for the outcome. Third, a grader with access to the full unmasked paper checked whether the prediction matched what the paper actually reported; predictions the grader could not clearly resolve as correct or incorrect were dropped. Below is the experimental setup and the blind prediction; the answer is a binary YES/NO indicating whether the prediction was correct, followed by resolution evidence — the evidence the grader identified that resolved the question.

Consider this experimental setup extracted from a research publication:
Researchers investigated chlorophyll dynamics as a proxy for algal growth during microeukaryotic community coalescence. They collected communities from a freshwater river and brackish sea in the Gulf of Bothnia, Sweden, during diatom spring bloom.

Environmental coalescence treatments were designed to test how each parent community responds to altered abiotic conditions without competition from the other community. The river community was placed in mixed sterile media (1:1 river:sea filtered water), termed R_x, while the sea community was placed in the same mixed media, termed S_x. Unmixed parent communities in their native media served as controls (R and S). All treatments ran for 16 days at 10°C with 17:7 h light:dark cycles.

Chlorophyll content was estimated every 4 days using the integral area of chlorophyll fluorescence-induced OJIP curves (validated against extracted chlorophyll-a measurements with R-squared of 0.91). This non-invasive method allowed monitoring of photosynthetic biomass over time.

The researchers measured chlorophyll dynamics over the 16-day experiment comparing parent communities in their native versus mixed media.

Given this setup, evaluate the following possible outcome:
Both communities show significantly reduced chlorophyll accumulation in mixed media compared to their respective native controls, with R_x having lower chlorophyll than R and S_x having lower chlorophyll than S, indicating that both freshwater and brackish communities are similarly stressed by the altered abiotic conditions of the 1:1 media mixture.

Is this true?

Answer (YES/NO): NO